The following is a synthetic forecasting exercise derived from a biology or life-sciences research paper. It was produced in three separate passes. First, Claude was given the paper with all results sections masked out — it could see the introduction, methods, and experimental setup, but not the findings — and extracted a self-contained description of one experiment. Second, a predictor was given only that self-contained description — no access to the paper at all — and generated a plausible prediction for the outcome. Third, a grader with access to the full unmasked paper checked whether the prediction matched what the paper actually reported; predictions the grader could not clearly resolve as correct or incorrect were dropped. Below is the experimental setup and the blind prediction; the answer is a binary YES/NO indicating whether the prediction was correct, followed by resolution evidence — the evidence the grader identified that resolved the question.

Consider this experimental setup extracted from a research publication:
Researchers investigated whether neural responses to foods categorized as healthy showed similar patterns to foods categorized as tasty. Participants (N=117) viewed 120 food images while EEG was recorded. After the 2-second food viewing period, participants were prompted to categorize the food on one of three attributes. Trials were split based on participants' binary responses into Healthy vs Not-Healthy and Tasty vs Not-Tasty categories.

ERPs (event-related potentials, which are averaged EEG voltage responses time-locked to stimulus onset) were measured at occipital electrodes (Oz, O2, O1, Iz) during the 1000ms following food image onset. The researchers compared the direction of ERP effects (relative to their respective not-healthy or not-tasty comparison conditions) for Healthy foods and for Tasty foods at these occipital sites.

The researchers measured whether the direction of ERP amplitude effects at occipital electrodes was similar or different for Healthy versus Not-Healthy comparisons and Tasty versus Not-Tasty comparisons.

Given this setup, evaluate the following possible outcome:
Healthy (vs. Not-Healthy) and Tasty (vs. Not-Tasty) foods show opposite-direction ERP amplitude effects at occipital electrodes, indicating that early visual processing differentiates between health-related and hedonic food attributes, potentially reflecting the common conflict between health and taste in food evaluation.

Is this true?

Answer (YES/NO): NO